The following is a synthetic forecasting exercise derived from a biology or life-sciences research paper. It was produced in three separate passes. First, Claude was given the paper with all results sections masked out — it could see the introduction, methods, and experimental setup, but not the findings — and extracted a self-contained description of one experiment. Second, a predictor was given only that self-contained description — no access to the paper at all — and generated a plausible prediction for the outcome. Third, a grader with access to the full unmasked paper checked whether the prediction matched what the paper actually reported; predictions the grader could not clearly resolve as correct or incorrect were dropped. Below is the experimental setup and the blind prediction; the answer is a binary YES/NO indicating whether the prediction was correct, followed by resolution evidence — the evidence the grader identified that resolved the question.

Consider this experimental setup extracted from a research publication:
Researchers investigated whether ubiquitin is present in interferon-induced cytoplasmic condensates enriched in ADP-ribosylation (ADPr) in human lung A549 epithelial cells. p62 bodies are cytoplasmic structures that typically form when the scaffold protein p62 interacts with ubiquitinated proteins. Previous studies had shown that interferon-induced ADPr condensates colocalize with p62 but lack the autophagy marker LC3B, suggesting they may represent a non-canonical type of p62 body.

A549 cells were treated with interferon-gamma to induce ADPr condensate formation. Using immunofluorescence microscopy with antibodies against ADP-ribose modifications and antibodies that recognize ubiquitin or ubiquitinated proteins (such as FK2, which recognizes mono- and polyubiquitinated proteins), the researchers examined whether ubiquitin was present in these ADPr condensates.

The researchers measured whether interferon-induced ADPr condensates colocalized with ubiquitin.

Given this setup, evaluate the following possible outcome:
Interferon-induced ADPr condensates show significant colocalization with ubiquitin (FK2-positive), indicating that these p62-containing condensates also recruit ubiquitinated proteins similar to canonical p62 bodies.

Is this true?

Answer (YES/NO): YES